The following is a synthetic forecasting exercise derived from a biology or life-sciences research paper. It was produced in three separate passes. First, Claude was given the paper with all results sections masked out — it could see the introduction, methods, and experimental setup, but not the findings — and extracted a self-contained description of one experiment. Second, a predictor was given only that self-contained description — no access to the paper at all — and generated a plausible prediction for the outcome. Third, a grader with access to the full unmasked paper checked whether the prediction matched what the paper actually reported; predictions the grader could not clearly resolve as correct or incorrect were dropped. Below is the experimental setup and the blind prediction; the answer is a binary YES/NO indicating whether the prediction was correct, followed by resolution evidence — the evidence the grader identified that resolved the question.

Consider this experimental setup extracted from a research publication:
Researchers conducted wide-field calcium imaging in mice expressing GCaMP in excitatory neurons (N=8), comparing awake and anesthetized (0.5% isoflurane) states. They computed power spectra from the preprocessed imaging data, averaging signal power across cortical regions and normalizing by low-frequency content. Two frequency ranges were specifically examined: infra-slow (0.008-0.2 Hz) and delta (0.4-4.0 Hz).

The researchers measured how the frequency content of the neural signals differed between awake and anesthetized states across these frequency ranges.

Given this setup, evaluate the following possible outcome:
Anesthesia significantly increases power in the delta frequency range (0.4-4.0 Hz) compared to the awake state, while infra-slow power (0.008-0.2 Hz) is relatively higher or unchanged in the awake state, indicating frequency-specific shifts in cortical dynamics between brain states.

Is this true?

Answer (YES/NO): NO